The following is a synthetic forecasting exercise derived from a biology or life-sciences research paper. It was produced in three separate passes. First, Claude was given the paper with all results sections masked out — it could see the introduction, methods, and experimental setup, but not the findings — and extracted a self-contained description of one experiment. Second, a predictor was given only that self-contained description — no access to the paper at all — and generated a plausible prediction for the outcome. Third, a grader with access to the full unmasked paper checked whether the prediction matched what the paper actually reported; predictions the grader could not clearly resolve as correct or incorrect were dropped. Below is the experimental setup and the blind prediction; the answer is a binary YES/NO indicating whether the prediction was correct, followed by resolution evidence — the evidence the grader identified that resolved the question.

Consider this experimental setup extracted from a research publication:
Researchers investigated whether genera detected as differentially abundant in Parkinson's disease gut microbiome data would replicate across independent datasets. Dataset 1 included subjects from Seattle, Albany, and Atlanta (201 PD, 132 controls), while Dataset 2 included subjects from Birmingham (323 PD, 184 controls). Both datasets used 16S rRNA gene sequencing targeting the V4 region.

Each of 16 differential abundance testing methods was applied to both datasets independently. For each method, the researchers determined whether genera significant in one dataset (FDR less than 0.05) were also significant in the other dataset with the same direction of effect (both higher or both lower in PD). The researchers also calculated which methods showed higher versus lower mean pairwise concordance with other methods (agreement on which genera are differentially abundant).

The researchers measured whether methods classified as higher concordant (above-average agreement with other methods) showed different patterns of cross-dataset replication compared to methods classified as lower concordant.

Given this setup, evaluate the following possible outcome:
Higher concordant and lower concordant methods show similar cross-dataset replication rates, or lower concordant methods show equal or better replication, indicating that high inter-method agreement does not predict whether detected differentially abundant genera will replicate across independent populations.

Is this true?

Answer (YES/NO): NO